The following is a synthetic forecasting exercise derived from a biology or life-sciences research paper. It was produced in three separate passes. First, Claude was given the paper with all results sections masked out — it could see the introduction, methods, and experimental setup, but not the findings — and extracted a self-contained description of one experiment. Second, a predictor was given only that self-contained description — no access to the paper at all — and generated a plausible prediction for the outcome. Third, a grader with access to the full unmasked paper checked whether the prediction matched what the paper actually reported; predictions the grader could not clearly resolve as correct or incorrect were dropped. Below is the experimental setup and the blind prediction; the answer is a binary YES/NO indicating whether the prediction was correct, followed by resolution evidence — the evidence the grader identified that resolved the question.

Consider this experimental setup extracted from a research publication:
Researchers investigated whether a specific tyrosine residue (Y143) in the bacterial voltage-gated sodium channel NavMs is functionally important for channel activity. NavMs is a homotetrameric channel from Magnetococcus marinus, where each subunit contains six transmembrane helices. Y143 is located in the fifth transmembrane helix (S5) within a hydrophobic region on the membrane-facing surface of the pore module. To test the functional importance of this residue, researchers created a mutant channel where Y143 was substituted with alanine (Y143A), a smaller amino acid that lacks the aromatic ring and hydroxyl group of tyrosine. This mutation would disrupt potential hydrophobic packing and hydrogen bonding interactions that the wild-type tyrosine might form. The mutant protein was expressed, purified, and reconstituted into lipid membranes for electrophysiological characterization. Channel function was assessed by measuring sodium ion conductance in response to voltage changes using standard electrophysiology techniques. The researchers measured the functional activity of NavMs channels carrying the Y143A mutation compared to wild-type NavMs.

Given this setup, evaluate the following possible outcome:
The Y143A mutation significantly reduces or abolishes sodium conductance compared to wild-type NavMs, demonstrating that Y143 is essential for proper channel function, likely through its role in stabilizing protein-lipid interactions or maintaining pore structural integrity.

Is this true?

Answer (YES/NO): YES